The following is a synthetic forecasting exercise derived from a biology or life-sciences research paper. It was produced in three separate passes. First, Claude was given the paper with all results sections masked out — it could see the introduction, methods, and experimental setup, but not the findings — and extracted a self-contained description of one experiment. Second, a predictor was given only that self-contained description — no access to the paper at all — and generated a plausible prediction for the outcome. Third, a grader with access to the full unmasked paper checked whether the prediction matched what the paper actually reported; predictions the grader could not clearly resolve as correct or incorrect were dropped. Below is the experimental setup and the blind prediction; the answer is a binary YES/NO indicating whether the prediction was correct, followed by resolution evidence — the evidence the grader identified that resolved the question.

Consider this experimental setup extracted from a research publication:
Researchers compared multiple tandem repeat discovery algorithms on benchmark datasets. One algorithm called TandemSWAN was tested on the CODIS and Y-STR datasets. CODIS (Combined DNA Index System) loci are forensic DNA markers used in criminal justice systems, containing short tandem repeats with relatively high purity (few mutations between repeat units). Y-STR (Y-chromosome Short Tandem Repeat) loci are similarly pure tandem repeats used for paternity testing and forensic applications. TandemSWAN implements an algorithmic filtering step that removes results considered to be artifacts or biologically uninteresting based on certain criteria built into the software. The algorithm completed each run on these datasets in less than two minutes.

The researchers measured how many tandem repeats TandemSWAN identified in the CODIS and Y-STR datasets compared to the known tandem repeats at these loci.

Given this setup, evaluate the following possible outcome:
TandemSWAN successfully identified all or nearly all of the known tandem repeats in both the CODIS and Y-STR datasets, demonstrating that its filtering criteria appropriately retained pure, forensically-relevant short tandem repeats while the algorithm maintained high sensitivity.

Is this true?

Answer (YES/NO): NO